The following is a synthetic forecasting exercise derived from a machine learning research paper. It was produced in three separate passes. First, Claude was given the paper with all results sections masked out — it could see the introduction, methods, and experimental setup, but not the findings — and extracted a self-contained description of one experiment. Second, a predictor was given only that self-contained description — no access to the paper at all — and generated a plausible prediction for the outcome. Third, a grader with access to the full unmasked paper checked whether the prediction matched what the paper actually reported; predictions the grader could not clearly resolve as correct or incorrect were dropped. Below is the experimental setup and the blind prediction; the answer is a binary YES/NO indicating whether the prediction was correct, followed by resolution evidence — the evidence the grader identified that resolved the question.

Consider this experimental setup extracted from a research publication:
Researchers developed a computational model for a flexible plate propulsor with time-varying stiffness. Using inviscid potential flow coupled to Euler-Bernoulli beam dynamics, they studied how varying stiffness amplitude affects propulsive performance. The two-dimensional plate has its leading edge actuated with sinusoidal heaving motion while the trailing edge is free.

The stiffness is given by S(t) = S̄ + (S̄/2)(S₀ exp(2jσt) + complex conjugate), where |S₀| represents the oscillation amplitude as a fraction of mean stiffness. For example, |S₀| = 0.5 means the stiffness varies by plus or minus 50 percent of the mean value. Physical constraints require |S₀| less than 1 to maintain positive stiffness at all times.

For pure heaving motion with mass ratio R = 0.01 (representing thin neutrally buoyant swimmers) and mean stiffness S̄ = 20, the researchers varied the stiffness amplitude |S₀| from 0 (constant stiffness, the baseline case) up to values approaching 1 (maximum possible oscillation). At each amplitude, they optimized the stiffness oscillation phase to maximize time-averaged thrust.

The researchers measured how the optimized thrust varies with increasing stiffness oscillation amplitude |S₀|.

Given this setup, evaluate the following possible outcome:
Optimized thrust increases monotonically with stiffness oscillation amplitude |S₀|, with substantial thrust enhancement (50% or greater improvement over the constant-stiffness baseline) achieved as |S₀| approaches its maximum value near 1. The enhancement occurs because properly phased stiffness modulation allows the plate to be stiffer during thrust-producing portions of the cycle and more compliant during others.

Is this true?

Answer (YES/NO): NO